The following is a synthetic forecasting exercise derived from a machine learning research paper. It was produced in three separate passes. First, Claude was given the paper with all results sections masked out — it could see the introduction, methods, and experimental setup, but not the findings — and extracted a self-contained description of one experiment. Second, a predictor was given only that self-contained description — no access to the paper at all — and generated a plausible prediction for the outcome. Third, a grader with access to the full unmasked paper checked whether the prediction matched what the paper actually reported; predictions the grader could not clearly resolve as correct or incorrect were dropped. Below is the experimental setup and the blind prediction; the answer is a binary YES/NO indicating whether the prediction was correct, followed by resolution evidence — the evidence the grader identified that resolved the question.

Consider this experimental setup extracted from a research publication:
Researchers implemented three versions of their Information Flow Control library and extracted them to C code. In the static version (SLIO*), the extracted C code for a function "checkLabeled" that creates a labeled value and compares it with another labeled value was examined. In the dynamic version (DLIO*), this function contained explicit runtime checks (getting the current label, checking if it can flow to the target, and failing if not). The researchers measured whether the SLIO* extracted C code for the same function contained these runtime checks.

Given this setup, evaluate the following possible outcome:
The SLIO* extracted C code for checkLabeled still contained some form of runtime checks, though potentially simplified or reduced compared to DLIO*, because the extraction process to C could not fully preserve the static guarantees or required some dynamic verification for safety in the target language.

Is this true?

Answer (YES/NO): NO